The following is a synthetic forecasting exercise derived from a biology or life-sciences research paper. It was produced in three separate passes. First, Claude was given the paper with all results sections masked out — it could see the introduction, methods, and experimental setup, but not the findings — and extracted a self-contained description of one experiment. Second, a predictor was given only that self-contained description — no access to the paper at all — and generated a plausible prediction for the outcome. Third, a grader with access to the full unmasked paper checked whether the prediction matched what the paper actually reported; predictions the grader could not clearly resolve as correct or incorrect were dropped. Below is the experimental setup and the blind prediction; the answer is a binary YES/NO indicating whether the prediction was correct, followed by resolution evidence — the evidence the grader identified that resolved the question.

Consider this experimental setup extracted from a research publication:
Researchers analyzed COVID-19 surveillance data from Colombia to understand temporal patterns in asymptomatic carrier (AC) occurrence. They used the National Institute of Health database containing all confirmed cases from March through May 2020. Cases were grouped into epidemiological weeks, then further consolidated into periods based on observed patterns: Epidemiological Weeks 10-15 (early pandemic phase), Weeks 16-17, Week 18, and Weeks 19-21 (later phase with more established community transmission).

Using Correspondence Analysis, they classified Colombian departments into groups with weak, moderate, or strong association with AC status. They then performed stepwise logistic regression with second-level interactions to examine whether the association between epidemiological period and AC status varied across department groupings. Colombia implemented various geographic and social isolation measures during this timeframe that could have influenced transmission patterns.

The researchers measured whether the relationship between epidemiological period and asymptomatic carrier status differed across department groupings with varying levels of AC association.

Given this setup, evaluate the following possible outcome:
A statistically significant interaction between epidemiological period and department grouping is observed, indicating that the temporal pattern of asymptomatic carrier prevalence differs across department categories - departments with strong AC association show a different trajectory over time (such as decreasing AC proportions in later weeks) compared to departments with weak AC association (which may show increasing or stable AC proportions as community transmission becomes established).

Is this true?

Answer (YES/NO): NO